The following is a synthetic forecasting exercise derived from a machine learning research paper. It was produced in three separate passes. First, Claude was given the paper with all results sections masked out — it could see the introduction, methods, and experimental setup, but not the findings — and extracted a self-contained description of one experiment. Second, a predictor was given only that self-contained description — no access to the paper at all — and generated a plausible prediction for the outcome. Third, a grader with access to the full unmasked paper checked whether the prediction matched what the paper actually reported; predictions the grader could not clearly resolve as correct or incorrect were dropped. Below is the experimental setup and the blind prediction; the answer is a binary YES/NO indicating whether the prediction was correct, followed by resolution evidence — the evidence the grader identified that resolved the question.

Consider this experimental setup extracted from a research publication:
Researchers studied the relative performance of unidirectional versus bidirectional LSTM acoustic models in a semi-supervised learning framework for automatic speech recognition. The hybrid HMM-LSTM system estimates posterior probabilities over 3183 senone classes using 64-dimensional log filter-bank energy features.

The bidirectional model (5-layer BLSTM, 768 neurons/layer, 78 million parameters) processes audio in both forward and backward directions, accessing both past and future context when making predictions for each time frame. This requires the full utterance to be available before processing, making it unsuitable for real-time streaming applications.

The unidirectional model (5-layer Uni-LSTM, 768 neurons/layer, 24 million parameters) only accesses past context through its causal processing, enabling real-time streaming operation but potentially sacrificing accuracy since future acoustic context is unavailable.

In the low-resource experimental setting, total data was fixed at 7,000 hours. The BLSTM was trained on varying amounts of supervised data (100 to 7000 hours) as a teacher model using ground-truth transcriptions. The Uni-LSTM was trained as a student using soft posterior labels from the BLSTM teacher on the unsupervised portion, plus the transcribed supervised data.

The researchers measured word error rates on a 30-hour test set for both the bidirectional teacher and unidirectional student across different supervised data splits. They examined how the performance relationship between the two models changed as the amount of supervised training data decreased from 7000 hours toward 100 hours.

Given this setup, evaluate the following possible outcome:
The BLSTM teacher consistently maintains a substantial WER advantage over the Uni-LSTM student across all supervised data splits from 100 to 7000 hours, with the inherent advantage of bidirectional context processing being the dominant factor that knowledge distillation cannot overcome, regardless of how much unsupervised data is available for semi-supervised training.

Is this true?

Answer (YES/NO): NO